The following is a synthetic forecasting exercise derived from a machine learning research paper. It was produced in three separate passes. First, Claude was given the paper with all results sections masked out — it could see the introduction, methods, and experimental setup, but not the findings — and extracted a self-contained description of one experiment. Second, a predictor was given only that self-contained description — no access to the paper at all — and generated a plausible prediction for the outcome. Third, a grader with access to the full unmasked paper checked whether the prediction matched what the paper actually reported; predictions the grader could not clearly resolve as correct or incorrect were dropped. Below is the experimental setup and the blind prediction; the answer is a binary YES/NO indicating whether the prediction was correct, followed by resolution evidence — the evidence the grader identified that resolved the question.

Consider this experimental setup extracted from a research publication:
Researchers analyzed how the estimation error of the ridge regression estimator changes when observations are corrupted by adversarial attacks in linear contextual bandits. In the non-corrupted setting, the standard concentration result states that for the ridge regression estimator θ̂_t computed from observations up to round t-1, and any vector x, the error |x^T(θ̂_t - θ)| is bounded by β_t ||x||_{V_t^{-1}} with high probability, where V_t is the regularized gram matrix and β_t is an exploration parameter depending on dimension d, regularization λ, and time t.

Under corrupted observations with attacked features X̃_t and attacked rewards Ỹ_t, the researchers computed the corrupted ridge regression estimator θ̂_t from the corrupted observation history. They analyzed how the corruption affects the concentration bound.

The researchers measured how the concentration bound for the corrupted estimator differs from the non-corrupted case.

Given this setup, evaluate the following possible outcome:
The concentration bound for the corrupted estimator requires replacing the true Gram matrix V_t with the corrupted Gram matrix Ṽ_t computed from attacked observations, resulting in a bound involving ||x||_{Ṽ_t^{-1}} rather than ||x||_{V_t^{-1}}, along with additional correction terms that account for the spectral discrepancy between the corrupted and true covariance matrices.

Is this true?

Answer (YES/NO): NO